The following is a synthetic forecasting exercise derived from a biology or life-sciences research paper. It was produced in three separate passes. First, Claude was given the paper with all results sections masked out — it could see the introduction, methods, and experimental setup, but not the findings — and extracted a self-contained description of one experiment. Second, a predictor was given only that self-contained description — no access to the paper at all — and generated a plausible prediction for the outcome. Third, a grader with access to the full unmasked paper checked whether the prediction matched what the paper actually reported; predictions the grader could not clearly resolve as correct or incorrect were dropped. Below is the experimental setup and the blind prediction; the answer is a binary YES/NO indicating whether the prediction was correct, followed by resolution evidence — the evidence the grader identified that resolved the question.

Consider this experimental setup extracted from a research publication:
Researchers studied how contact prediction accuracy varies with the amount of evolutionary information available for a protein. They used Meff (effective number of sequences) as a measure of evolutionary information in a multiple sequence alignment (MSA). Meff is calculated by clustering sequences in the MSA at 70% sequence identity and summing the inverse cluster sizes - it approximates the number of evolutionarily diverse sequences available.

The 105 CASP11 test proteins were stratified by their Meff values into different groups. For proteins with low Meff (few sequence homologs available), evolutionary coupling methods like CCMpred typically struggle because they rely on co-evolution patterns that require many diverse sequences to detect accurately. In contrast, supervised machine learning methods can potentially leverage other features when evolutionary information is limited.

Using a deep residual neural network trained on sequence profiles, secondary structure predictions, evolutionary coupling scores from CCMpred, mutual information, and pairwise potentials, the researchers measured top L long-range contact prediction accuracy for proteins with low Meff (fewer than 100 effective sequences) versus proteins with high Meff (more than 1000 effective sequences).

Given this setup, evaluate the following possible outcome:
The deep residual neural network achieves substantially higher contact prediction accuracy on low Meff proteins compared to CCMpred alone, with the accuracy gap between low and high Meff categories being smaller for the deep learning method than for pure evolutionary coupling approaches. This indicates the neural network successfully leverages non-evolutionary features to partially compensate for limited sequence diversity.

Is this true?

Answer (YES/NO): YES